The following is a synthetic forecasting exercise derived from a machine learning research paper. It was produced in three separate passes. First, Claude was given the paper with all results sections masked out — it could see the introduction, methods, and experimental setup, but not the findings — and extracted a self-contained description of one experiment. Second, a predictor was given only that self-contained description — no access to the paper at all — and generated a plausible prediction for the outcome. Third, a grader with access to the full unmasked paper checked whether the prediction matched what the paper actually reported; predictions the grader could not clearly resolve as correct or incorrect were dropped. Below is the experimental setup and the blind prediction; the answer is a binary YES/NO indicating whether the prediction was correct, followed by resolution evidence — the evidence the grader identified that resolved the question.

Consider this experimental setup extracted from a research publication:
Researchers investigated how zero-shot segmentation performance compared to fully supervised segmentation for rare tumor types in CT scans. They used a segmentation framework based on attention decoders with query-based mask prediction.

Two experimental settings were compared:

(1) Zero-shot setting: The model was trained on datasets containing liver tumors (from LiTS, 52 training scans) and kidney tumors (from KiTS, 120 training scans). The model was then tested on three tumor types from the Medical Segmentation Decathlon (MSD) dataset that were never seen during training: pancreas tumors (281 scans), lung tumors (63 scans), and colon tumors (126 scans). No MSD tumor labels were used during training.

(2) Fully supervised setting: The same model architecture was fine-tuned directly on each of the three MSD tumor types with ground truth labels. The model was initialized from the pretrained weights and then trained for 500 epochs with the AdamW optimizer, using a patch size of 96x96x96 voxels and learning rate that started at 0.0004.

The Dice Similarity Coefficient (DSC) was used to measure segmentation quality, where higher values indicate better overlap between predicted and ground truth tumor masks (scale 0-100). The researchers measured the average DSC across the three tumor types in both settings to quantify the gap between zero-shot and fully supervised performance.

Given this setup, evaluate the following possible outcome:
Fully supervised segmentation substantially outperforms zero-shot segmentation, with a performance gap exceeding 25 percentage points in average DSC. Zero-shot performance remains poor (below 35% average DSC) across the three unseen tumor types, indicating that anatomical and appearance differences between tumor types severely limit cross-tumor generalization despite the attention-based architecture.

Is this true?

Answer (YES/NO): YES